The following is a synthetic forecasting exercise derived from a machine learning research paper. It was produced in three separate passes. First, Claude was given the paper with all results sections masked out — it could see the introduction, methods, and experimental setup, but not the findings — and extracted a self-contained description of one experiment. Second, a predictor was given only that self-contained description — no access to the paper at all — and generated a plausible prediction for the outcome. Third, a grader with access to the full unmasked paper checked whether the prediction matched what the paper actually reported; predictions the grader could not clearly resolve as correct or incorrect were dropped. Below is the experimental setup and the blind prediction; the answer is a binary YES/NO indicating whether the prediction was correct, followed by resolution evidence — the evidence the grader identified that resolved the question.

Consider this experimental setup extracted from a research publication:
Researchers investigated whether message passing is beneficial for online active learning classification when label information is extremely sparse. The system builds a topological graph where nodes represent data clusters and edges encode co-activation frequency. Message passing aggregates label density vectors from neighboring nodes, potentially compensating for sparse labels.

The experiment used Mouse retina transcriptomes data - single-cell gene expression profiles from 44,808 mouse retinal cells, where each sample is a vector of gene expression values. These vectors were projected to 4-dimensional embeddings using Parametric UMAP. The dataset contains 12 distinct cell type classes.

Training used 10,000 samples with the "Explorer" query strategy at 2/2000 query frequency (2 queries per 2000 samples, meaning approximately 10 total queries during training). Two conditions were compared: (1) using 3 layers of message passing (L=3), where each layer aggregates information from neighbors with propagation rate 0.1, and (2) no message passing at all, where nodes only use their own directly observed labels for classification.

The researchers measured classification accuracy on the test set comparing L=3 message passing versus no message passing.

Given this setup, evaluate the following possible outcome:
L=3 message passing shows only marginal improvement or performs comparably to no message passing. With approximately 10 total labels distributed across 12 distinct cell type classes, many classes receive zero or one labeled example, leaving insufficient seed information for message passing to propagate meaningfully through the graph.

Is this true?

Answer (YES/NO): NO